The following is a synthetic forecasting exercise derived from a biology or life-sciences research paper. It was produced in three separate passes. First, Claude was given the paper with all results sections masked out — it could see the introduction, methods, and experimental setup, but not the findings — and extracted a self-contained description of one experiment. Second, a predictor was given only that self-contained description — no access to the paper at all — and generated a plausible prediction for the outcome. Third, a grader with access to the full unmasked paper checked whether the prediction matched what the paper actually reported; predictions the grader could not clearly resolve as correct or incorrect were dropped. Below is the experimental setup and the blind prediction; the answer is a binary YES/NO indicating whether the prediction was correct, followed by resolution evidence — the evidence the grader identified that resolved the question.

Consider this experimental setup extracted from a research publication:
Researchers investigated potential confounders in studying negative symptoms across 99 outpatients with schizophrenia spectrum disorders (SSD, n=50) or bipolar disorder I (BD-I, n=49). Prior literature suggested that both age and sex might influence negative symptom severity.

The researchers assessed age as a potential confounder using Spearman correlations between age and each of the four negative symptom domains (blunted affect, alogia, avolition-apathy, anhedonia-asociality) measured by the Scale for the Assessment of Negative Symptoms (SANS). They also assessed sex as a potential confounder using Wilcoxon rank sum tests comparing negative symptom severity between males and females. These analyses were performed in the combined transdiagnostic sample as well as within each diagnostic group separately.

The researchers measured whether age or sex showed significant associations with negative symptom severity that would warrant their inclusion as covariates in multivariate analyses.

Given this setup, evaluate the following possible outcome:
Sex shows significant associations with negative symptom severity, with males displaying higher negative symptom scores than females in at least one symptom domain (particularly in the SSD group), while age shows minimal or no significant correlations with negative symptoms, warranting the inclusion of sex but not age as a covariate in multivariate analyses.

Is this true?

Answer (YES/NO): NO